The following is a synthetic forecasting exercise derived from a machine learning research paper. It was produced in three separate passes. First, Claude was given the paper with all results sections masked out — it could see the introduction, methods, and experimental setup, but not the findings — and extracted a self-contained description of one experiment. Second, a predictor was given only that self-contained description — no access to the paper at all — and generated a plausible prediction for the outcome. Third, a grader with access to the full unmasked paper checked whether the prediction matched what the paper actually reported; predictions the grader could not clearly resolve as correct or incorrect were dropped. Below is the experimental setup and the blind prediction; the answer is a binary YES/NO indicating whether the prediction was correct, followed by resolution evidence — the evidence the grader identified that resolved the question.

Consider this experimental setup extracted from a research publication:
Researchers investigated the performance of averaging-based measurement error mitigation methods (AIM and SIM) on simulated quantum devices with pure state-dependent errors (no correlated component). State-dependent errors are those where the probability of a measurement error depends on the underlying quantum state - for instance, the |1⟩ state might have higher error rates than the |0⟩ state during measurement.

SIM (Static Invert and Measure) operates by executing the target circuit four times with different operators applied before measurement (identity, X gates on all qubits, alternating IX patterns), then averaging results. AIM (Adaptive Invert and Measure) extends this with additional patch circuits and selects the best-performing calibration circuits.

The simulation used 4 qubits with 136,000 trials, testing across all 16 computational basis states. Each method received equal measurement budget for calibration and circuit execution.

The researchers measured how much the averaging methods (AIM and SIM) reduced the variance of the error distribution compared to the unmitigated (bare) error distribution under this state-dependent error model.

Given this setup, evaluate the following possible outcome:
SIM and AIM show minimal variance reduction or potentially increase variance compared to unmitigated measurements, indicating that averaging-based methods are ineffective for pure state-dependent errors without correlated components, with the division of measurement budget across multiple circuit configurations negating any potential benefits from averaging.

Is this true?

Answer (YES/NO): NO